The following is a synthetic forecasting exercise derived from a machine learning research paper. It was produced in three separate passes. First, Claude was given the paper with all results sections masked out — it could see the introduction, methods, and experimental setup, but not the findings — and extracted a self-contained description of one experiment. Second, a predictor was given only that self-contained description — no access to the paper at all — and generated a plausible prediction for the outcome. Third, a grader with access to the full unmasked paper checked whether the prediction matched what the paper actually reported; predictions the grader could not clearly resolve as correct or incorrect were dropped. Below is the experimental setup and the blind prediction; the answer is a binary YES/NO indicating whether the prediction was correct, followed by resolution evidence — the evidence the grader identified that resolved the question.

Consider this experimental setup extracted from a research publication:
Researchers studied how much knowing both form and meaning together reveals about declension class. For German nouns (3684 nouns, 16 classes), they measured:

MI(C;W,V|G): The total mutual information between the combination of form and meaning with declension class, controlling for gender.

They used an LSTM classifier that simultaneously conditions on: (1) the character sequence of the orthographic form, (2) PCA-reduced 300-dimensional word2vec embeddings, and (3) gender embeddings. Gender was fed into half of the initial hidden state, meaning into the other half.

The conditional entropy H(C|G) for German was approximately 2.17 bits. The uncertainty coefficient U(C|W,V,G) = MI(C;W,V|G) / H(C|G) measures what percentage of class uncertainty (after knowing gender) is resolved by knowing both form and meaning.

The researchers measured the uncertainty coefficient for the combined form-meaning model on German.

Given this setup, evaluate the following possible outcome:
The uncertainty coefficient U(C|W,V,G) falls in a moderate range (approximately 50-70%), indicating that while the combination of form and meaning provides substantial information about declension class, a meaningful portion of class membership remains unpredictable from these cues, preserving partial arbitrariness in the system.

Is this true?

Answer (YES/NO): NO